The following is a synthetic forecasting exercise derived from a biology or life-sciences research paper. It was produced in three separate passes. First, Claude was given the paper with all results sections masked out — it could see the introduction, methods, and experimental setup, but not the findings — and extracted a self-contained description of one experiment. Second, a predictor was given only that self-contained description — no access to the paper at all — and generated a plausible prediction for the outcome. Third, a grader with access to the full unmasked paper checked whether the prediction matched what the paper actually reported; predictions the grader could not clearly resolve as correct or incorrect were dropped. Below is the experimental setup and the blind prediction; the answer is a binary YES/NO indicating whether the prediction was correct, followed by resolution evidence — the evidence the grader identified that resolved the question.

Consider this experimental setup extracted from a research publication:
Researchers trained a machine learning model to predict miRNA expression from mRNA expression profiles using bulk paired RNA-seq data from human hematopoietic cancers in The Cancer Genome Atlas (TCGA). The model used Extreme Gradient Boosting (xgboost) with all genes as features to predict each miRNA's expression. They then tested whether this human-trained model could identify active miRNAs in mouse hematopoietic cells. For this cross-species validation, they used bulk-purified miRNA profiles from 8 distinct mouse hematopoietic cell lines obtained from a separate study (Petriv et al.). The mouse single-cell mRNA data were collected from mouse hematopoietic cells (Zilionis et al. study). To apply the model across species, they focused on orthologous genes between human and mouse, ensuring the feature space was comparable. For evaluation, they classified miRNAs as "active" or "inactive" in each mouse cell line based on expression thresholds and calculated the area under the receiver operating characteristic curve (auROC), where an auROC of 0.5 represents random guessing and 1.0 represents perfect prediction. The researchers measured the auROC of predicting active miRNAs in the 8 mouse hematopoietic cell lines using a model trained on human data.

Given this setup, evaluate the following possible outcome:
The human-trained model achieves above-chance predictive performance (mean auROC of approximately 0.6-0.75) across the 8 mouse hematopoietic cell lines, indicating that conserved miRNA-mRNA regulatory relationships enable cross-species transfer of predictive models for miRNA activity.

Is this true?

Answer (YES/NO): YES